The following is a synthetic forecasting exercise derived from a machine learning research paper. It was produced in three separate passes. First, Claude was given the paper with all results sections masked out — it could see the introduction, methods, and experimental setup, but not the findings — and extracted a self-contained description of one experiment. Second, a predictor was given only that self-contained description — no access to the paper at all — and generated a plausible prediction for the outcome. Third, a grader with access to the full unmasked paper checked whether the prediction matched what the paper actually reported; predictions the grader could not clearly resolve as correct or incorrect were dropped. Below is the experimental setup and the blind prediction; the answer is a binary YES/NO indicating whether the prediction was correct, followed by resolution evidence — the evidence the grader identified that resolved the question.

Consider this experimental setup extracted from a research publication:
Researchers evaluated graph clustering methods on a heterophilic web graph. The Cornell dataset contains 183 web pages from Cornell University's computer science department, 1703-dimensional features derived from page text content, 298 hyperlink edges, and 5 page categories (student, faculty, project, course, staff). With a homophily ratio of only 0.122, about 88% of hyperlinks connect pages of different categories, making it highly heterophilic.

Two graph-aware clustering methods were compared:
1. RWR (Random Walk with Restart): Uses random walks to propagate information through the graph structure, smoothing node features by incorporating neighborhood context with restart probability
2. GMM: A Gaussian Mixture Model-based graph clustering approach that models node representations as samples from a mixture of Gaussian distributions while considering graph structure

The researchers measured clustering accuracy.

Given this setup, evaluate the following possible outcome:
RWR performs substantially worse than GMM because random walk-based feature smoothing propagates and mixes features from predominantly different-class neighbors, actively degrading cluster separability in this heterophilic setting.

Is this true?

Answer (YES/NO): NO